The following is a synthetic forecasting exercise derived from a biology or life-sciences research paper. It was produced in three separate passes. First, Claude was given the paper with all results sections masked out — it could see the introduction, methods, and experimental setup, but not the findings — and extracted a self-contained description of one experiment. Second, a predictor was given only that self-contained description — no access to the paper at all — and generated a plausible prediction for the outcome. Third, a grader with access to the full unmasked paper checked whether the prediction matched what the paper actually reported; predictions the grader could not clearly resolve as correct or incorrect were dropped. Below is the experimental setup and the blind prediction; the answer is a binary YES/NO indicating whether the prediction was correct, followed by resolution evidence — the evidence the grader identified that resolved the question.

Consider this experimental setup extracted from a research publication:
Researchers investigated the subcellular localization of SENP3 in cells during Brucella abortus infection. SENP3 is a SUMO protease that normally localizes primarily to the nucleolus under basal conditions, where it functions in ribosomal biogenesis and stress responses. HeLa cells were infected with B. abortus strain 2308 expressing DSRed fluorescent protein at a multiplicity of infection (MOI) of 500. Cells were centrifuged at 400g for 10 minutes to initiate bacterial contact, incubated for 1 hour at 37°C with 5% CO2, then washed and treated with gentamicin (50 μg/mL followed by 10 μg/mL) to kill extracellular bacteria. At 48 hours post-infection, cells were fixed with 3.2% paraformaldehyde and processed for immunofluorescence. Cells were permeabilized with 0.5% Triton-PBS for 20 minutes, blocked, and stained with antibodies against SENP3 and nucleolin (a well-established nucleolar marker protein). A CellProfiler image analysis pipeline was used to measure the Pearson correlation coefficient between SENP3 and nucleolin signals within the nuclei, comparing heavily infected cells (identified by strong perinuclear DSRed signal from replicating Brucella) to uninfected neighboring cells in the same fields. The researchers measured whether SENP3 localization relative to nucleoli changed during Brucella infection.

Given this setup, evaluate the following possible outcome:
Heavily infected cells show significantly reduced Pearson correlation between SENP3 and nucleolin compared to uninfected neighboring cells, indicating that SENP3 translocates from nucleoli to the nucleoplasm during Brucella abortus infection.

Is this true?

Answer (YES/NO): YES